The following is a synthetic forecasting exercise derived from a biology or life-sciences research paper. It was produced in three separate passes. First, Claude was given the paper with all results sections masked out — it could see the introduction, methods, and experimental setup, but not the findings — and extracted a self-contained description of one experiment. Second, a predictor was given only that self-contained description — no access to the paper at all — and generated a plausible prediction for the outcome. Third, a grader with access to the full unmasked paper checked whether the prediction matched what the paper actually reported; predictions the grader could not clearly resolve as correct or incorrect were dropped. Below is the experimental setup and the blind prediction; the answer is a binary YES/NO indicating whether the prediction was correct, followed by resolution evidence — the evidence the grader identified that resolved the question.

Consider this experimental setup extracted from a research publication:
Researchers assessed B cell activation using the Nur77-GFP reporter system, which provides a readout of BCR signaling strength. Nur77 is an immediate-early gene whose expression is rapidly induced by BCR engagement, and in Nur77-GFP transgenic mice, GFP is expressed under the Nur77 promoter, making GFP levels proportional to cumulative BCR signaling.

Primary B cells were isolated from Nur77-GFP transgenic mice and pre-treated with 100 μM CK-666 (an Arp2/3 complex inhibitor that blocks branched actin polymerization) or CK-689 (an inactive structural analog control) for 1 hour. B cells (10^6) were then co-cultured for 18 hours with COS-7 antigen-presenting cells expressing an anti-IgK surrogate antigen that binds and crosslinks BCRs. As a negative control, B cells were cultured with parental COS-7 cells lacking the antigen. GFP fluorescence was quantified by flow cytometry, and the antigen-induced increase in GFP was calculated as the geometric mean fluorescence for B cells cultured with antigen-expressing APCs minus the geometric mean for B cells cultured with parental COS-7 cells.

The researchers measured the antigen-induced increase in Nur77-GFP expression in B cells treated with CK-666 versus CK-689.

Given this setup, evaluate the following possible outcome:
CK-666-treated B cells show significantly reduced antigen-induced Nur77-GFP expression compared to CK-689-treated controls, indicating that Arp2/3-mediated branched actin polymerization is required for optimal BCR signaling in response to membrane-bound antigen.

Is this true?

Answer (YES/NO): YES